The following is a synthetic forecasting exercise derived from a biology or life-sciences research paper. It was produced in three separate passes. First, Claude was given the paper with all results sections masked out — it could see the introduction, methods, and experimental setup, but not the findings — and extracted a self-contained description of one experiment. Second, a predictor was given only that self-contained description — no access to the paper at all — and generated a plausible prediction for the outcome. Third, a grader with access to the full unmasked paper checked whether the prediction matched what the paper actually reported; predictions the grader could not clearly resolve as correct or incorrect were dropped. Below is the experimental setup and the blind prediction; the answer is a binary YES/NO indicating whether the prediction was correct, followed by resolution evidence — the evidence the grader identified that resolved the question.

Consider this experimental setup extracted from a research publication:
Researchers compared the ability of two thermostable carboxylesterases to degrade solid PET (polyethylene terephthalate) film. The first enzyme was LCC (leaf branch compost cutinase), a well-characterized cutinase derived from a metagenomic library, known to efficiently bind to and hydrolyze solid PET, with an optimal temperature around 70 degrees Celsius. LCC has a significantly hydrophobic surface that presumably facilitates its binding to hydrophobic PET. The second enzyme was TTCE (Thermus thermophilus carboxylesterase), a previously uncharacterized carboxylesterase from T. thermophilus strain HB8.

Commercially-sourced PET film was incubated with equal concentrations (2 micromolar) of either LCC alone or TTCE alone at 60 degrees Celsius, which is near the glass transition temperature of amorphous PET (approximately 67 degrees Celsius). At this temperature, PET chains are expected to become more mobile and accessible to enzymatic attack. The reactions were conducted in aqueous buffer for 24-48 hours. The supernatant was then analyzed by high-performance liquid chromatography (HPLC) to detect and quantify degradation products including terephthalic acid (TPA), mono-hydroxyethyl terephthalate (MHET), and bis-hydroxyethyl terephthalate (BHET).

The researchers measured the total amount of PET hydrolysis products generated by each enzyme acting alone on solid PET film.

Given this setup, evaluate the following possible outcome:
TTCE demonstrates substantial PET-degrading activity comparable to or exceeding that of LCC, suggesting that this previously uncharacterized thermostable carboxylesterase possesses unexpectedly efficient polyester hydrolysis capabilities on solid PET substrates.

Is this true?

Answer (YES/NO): NO